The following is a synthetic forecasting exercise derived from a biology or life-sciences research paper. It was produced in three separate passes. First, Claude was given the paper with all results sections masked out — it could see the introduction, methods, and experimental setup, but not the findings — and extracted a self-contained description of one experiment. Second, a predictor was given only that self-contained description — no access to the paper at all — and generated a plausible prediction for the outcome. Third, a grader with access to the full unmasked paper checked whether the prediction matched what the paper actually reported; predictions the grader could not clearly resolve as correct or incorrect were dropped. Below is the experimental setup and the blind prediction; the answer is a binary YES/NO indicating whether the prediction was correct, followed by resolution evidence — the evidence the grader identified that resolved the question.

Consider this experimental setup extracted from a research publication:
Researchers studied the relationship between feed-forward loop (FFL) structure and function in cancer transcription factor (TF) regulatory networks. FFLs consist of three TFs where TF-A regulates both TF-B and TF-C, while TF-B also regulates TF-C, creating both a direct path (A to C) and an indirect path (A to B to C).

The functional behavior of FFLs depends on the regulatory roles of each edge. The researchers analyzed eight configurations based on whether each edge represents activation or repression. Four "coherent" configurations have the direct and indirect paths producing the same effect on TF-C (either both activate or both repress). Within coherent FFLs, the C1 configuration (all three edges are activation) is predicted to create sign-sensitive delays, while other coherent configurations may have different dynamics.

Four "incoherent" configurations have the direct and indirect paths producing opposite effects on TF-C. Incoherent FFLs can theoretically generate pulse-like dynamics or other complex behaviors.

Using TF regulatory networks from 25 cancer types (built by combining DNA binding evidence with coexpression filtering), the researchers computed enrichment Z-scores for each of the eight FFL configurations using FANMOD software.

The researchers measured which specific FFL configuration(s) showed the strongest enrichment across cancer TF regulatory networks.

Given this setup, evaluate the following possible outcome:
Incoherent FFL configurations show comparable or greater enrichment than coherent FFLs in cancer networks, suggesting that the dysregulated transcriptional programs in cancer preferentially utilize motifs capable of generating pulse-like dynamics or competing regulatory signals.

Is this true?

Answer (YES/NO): NO